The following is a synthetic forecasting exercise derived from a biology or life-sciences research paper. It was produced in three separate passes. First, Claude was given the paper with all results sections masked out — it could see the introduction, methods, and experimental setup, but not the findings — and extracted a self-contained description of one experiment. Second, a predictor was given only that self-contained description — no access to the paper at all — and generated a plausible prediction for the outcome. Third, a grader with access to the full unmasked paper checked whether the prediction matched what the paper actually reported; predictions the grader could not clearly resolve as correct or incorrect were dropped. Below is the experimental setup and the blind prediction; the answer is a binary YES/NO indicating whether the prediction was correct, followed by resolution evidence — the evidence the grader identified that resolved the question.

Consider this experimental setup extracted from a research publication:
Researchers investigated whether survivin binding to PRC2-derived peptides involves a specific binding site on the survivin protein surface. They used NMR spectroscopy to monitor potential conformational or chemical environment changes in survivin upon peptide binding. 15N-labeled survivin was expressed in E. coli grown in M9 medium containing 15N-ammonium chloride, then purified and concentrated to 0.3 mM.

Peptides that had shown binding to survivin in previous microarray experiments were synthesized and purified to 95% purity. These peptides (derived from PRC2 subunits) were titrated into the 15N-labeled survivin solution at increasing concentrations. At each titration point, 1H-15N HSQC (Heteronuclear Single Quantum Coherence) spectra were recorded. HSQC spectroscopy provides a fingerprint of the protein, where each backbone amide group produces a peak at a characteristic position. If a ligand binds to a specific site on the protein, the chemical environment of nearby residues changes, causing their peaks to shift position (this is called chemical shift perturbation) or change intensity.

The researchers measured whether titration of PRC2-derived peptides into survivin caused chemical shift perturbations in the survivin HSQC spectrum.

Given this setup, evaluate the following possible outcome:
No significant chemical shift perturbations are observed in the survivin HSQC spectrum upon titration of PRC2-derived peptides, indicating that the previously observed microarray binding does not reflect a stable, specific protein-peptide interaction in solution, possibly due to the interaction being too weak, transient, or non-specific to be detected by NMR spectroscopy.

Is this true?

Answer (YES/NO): NO